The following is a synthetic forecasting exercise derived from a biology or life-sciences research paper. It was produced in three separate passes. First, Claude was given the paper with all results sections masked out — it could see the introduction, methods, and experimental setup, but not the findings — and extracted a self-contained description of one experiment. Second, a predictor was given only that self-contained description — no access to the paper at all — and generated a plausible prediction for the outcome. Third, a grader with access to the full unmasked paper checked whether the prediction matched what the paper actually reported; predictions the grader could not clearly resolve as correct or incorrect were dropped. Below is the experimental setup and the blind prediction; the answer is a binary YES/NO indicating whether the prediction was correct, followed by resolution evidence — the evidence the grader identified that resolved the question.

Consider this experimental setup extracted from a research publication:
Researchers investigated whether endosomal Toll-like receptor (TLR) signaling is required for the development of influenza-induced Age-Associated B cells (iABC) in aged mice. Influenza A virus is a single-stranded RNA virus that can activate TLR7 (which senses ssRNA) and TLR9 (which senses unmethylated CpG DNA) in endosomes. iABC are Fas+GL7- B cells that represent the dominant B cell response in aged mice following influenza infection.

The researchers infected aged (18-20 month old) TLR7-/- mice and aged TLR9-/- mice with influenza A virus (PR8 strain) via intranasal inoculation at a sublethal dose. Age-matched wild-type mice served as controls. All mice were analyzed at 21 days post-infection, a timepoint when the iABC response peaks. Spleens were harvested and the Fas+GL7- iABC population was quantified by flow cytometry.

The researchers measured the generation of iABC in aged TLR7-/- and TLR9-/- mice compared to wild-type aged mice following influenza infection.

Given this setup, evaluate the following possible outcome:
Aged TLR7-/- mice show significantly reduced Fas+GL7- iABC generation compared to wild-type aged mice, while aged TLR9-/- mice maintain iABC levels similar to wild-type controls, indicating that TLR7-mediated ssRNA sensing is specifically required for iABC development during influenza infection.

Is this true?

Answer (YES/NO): NO